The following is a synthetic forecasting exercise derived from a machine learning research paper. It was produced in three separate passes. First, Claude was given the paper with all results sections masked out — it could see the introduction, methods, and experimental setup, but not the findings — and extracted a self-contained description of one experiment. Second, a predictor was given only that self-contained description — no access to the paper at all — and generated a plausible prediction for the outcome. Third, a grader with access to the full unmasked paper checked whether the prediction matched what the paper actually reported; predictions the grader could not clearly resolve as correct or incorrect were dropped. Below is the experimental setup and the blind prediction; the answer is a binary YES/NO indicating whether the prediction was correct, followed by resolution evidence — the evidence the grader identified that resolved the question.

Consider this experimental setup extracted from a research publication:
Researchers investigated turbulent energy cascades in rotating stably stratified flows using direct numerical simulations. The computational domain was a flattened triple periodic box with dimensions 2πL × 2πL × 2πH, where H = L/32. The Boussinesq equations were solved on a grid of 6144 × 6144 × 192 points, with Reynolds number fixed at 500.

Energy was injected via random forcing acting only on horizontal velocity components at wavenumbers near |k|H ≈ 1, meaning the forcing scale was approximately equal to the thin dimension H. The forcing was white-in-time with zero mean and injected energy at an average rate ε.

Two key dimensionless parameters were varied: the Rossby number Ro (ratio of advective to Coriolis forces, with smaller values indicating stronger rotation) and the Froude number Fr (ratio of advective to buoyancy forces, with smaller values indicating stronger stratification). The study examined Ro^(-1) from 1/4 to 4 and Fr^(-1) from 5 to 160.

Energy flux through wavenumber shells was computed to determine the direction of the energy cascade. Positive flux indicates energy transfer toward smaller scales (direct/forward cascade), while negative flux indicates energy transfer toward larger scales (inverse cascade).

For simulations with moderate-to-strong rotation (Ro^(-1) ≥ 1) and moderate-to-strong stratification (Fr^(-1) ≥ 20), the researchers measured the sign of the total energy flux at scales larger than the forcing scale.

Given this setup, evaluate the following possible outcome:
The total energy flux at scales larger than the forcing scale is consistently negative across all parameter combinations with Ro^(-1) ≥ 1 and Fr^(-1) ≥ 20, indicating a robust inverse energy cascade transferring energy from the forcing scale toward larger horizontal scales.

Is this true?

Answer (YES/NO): NO